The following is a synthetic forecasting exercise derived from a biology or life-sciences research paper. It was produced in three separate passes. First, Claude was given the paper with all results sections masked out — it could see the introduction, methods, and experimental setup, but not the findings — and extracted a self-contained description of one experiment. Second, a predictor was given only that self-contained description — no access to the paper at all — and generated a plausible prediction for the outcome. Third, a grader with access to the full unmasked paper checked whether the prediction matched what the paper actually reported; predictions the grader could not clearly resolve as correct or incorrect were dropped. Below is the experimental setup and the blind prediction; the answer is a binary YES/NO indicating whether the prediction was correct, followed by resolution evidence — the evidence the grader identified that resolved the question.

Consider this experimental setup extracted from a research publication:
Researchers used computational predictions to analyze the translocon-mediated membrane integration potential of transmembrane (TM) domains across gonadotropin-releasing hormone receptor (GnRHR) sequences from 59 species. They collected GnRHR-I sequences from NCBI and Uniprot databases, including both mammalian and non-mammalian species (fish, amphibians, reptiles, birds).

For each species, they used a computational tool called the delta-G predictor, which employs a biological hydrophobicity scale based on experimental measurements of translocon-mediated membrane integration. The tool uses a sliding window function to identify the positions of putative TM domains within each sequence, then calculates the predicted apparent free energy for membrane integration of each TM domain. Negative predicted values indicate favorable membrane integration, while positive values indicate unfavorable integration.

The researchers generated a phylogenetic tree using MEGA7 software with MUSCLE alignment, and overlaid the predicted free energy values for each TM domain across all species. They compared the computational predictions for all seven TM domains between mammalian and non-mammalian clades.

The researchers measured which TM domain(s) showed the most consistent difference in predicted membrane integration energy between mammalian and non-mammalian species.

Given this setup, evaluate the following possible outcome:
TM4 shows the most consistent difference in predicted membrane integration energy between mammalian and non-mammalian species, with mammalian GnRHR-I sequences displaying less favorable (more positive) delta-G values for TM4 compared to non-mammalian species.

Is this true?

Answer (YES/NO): NO